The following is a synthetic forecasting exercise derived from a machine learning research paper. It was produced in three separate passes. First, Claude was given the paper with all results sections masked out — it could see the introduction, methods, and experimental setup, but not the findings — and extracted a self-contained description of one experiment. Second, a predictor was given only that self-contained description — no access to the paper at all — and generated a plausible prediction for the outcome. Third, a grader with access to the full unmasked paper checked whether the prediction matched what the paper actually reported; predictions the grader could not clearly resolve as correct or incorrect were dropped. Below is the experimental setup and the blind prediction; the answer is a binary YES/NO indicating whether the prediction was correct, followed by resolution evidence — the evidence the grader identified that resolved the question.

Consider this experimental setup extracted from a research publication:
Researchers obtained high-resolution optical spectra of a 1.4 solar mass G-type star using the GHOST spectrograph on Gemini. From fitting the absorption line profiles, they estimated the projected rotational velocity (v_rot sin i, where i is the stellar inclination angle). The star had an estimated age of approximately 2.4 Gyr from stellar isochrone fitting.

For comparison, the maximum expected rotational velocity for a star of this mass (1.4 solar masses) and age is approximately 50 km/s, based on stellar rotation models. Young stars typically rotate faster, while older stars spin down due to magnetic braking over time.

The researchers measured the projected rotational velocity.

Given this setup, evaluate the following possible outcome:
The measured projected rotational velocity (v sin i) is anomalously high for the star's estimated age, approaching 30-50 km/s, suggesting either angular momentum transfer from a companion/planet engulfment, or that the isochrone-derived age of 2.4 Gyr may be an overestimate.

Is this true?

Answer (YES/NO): NO